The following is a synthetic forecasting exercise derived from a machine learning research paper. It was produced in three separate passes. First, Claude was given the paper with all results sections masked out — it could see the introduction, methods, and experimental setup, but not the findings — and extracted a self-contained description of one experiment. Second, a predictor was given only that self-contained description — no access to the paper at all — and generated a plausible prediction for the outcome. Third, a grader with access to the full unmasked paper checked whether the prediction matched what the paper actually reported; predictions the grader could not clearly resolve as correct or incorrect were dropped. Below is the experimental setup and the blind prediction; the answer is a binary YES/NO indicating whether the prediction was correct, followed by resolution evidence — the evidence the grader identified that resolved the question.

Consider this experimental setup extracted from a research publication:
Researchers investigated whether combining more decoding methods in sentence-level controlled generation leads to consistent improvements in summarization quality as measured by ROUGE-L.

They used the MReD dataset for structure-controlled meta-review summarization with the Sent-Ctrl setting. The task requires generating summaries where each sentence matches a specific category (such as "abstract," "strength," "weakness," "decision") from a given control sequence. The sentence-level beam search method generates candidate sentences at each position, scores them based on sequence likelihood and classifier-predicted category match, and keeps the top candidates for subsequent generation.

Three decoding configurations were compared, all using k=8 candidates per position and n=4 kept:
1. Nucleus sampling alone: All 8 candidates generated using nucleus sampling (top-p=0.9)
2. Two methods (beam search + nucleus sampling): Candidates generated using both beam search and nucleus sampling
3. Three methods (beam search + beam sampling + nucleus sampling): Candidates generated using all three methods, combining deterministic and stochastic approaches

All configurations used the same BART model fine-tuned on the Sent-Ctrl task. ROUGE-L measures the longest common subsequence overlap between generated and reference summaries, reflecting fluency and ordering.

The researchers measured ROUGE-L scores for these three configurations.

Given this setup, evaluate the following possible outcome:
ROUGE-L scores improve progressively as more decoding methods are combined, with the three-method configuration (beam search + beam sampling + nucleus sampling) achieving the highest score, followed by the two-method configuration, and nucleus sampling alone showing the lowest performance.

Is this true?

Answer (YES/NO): NO